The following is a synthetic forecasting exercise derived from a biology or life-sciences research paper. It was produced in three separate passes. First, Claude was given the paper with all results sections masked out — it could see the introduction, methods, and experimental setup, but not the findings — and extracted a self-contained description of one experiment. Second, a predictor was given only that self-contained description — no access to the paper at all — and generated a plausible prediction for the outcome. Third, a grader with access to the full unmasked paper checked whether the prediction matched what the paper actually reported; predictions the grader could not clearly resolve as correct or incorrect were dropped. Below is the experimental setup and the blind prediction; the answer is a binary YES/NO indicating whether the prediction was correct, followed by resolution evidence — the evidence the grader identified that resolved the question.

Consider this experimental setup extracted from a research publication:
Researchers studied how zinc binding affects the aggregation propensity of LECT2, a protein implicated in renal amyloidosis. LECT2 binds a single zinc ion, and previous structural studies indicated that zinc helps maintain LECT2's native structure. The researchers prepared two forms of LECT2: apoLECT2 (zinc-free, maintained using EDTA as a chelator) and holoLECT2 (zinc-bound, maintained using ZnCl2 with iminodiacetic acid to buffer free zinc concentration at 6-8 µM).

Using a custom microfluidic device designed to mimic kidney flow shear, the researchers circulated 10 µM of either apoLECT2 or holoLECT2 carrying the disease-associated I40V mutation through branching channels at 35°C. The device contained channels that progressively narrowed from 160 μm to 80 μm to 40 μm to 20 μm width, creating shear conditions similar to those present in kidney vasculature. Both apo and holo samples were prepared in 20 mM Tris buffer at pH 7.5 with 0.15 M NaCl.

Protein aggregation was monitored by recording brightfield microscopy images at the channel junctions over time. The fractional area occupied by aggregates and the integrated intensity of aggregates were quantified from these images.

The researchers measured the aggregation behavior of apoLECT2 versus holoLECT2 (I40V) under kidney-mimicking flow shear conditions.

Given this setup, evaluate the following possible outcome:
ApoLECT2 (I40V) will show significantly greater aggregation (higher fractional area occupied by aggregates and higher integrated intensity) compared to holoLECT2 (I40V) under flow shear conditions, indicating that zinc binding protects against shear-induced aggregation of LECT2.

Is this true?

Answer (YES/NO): YES